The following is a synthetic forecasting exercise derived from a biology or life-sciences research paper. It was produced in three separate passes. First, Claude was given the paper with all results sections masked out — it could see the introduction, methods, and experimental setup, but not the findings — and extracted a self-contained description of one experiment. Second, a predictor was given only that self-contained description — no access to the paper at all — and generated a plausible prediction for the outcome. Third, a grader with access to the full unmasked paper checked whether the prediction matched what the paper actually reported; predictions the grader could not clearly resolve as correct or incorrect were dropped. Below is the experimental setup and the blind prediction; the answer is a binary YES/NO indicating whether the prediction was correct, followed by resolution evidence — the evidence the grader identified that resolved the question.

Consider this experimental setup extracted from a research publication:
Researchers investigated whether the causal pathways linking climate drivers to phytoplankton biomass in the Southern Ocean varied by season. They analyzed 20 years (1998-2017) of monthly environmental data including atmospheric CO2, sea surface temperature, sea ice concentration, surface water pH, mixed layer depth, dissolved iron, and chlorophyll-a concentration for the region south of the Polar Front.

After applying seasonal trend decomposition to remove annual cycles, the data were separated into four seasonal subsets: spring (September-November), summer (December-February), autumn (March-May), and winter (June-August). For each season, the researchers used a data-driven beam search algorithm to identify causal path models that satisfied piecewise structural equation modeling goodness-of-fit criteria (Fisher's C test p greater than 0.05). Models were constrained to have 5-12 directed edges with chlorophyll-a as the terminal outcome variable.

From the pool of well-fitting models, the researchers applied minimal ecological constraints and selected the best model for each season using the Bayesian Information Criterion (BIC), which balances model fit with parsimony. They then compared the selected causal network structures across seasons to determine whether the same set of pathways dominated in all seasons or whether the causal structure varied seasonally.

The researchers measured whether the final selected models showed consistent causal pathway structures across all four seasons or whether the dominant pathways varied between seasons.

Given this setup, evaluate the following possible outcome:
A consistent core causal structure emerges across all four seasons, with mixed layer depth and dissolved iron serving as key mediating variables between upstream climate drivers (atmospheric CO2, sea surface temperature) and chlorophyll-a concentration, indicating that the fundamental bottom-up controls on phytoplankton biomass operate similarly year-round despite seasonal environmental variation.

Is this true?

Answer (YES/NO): NO